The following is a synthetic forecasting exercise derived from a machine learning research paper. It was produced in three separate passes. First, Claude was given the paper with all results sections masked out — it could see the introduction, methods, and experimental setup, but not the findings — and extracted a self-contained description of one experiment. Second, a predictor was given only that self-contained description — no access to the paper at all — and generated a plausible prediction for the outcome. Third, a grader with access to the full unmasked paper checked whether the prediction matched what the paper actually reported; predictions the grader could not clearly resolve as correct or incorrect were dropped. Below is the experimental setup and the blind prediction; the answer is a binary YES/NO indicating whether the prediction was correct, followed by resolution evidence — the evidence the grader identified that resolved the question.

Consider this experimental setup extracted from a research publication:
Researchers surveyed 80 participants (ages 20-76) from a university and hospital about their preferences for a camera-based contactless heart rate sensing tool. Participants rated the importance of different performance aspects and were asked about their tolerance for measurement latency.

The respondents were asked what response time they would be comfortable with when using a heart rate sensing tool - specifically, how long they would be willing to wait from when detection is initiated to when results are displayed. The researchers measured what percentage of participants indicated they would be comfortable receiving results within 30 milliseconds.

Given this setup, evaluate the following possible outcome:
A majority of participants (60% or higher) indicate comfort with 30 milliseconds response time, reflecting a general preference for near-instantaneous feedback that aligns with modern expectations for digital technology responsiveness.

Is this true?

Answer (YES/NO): YES